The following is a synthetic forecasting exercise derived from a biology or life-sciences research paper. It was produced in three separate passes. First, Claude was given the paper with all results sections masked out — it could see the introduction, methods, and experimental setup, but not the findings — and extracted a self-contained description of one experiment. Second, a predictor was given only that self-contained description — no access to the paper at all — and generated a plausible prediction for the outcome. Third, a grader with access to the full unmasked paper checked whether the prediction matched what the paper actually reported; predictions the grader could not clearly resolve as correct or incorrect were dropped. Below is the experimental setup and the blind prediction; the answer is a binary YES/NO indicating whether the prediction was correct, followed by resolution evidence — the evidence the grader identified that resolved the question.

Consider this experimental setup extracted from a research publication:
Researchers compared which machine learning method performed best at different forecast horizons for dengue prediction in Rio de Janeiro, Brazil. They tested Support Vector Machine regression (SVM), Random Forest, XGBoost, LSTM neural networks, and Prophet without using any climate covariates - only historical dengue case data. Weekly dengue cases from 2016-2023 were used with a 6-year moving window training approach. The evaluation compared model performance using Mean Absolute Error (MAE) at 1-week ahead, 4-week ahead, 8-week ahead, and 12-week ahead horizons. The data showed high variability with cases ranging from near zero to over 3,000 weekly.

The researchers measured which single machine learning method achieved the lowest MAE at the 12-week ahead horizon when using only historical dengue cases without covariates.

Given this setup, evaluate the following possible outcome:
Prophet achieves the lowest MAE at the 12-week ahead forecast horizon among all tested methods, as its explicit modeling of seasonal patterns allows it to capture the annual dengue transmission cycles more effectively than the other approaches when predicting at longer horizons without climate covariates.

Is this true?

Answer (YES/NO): YES